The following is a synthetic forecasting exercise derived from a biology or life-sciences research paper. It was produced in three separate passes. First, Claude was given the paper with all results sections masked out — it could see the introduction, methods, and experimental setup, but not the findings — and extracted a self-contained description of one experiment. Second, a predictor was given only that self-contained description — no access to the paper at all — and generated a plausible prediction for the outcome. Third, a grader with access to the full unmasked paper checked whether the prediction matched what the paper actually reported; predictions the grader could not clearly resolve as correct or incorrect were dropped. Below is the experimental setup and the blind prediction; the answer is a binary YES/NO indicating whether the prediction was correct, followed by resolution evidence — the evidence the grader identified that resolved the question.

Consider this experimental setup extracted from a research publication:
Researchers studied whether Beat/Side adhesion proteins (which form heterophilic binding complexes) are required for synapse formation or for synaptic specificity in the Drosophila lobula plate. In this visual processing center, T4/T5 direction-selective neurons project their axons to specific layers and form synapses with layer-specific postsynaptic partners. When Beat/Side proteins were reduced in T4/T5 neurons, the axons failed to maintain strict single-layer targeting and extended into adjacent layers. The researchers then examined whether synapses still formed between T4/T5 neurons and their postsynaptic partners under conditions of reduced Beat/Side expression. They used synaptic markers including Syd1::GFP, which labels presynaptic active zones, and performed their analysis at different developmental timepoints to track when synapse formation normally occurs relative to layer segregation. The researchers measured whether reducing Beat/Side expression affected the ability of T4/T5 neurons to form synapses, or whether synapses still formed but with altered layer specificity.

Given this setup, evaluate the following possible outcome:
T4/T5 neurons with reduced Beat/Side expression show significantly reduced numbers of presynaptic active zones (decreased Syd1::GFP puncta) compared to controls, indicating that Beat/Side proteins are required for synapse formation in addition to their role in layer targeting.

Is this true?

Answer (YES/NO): NO